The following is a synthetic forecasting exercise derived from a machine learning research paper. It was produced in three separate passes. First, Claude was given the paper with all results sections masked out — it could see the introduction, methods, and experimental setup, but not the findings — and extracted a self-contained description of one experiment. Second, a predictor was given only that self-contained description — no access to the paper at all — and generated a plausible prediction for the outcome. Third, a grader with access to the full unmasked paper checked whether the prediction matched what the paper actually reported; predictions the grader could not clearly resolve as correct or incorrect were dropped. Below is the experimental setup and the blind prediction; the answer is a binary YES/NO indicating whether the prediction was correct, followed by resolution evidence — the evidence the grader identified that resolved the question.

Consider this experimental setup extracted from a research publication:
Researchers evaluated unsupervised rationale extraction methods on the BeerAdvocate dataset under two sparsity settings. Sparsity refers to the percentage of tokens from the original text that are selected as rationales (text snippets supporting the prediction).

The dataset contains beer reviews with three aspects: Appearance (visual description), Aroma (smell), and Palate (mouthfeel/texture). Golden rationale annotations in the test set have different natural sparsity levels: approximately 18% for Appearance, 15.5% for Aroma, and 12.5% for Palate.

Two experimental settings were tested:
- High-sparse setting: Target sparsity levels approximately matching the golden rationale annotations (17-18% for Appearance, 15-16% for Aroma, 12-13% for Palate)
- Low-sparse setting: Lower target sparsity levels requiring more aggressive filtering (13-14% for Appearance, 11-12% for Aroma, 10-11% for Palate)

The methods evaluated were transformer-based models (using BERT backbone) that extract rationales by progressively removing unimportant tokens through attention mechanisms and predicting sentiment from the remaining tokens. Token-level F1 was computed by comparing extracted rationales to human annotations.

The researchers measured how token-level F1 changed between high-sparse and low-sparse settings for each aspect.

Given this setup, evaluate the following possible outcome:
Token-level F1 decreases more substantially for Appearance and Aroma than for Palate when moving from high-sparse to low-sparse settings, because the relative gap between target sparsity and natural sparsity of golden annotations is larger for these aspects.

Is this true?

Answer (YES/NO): YES